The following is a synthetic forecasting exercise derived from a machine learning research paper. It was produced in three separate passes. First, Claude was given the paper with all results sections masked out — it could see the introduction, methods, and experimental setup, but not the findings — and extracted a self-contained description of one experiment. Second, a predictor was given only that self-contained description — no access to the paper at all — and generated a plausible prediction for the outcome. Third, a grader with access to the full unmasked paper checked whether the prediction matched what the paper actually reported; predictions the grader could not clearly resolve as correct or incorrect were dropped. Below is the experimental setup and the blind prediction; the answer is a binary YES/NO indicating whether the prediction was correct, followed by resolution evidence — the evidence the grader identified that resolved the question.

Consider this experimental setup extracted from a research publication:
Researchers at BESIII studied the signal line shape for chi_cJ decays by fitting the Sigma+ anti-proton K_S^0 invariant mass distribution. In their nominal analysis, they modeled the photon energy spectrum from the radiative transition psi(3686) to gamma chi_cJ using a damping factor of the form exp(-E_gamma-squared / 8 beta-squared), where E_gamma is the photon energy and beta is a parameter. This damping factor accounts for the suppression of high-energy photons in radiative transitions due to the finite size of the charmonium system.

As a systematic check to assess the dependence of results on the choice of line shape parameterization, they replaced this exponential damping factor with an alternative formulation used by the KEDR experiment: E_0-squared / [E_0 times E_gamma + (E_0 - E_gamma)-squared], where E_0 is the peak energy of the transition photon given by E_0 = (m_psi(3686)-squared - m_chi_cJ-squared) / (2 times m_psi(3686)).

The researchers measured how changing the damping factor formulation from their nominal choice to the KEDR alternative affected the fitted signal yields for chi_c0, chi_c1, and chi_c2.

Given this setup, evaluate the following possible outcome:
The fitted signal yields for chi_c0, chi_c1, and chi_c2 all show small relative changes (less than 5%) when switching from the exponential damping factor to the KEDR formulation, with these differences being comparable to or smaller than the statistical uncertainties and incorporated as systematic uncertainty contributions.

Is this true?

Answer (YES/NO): YES